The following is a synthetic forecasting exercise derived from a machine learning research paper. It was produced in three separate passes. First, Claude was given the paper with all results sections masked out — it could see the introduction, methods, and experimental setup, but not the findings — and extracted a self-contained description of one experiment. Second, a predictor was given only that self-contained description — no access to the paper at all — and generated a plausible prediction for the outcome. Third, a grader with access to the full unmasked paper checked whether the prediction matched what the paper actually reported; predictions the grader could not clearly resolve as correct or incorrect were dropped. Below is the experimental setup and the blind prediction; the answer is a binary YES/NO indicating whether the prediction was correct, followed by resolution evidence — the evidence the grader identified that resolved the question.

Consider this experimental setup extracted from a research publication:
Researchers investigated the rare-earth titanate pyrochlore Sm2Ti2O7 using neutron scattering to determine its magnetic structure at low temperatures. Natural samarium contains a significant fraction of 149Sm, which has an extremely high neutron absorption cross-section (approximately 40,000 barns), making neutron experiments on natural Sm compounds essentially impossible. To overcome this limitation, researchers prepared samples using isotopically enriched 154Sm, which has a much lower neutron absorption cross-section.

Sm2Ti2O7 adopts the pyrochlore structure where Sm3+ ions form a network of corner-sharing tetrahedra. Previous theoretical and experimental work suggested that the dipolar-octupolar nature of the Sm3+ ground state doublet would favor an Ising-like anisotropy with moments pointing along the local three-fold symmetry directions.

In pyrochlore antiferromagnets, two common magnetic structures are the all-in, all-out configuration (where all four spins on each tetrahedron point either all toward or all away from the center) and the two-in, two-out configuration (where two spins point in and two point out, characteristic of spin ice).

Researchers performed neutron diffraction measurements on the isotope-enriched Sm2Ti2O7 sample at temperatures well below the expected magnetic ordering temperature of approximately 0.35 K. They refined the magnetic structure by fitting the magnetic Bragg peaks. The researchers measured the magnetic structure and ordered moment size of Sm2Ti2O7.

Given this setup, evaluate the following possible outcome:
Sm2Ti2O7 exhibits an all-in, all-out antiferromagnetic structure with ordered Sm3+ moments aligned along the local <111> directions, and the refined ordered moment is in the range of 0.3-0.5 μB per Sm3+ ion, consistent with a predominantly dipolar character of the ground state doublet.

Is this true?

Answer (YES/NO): YES